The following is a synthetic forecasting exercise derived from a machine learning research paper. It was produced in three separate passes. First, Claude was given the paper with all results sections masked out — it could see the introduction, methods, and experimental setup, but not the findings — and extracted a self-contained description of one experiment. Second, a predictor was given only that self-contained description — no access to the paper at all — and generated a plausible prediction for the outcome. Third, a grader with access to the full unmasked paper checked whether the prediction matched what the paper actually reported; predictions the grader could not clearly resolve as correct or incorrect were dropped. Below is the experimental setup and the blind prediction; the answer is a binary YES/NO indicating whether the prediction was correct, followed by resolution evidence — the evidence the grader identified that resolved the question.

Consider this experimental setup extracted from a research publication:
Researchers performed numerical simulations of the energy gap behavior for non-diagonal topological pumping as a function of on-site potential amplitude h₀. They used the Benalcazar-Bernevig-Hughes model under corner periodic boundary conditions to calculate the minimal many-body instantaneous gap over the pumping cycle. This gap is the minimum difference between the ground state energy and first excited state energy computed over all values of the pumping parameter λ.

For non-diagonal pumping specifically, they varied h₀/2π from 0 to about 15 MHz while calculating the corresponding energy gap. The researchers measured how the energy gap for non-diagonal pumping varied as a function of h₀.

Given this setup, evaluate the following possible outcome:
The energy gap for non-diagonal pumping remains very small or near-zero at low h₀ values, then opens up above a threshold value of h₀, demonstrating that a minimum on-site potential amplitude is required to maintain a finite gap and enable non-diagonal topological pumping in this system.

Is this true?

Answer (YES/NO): NO